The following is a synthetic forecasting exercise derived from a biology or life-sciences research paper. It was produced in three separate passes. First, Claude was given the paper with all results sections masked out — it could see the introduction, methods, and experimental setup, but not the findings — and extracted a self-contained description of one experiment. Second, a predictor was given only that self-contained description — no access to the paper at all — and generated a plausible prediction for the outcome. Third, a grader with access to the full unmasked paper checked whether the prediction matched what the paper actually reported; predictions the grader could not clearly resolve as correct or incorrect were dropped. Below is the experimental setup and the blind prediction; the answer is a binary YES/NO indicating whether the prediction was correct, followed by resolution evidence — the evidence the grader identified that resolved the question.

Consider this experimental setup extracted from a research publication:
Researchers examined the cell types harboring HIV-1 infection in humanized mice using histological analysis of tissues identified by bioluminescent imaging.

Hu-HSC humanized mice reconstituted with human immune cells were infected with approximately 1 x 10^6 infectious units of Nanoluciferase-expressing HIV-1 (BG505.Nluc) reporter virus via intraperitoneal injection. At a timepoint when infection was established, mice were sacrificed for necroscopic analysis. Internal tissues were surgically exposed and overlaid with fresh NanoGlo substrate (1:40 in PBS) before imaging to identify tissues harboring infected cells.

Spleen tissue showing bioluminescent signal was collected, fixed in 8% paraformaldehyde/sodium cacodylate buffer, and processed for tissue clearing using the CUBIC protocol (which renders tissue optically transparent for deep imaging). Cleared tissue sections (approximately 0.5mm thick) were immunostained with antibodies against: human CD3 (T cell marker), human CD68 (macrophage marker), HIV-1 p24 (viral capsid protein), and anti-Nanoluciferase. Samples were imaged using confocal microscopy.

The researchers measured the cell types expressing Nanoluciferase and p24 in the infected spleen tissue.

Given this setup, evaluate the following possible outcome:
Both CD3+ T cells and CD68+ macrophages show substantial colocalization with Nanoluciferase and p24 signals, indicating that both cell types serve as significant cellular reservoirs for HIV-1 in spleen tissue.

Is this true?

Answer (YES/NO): NO